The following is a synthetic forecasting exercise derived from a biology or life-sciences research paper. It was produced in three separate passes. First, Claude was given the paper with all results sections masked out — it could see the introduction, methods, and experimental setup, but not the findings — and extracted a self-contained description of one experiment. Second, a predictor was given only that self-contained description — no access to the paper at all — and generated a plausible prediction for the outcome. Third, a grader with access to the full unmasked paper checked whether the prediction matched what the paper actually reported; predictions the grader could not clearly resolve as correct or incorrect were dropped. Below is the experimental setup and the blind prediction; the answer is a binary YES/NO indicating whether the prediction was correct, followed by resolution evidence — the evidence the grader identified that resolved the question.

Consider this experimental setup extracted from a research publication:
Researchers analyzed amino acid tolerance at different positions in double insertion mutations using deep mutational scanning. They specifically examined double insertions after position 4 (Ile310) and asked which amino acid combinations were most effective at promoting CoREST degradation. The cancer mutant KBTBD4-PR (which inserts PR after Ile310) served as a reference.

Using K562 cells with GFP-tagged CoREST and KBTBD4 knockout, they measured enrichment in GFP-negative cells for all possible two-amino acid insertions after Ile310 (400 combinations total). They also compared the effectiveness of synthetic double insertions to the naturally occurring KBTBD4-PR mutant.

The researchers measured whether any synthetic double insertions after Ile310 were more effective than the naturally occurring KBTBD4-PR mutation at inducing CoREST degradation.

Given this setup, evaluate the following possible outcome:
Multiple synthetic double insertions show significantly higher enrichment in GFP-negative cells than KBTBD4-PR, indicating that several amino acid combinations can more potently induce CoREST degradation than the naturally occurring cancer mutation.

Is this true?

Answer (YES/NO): YES